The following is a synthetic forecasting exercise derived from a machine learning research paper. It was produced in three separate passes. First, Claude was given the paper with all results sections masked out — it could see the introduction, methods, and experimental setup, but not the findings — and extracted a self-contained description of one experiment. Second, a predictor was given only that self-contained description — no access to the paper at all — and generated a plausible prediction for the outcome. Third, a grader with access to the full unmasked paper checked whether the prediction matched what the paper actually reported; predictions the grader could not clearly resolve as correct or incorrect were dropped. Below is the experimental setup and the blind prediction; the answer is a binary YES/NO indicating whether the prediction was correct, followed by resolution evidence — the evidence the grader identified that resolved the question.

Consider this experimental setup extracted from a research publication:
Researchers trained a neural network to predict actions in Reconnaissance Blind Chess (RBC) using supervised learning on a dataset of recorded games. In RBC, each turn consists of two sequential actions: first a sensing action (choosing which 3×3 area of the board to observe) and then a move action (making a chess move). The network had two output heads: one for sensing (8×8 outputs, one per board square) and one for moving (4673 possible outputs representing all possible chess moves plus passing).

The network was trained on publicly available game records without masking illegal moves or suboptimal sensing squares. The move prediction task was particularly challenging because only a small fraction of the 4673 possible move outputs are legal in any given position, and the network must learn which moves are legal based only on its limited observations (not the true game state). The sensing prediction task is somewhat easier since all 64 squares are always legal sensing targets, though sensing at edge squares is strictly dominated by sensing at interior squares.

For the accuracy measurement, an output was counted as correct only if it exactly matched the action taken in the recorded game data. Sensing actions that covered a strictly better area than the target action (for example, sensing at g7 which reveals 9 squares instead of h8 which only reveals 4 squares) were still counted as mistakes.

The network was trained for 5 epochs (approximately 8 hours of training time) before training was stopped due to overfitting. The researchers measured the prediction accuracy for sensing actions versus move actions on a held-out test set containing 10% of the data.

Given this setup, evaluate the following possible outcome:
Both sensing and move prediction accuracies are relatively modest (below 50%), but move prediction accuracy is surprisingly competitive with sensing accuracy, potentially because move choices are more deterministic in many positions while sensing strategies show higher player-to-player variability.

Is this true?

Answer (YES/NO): YES